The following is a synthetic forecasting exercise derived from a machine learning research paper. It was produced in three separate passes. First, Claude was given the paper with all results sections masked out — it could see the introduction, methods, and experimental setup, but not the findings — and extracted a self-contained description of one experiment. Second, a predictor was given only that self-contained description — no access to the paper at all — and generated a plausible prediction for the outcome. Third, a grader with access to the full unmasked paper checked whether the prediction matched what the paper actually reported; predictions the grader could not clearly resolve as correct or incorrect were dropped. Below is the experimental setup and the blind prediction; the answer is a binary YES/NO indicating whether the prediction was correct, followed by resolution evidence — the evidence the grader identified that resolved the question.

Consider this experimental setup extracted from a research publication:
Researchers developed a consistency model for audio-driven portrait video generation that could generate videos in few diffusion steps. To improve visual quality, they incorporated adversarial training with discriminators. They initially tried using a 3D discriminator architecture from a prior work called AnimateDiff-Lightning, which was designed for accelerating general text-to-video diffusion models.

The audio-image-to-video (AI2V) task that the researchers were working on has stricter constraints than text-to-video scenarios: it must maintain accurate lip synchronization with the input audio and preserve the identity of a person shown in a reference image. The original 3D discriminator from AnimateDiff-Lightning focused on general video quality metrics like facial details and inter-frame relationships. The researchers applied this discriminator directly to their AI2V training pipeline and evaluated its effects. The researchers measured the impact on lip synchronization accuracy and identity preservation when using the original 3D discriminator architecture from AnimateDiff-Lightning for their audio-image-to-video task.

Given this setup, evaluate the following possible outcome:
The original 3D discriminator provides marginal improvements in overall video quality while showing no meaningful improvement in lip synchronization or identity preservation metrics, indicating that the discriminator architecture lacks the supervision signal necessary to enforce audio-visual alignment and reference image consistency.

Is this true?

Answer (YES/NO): NO